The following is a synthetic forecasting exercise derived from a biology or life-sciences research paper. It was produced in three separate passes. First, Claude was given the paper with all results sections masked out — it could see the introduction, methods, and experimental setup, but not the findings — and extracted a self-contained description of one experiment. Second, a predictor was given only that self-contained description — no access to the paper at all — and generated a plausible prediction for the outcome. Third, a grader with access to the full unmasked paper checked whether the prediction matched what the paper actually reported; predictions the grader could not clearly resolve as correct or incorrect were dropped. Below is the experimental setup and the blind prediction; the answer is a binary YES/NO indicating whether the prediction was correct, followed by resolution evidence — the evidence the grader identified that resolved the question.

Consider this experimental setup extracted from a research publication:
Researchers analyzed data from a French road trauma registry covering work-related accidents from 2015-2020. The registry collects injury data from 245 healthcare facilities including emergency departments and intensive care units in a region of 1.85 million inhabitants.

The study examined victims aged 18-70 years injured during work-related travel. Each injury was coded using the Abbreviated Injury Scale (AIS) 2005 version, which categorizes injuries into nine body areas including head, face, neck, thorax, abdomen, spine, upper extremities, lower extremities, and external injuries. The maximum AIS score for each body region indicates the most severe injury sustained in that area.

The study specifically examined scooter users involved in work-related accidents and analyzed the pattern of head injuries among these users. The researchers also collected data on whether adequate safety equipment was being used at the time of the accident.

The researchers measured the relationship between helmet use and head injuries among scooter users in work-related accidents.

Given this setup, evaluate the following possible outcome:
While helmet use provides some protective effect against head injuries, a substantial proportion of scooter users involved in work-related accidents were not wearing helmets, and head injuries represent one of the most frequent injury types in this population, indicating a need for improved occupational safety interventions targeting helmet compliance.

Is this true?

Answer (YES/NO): NO